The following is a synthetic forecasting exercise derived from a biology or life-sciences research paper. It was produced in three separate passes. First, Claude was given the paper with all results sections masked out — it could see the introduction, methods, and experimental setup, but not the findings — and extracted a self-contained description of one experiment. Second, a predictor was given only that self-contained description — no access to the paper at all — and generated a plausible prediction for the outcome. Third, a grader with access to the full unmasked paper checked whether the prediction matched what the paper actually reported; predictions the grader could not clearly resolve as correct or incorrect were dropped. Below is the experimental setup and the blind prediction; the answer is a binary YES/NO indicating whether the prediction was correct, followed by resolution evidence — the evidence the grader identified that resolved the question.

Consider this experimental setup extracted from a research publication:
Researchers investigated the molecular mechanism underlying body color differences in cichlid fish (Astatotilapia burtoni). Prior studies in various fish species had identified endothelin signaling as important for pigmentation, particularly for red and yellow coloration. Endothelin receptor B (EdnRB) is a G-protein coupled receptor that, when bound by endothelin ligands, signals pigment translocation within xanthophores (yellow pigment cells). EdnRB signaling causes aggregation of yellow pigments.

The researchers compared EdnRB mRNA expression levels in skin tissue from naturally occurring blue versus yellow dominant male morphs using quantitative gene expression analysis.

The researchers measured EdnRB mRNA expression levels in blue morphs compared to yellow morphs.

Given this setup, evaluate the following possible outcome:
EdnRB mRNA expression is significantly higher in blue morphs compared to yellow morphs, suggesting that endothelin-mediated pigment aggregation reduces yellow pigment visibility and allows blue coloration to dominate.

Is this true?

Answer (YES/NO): YES